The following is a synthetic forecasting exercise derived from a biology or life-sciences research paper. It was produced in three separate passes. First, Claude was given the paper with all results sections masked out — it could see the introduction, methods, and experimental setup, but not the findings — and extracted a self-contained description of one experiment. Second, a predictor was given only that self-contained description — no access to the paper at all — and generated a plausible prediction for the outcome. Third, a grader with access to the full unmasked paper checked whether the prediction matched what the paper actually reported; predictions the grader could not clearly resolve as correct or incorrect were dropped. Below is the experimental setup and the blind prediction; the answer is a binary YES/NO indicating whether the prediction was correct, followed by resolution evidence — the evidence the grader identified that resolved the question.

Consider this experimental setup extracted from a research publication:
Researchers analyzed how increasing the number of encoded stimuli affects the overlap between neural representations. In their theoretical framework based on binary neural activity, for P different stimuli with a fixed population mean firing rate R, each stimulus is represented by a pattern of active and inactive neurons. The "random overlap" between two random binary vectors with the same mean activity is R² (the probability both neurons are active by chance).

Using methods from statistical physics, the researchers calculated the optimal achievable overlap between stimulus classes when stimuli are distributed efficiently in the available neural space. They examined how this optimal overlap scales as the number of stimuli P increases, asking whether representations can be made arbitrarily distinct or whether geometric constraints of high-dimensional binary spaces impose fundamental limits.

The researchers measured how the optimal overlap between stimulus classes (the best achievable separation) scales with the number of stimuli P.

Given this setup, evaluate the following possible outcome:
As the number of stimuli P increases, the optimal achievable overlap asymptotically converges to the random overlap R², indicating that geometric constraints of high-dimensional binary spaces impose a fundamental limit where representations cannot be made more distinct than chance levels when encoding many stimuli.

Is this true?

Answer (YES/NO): NO